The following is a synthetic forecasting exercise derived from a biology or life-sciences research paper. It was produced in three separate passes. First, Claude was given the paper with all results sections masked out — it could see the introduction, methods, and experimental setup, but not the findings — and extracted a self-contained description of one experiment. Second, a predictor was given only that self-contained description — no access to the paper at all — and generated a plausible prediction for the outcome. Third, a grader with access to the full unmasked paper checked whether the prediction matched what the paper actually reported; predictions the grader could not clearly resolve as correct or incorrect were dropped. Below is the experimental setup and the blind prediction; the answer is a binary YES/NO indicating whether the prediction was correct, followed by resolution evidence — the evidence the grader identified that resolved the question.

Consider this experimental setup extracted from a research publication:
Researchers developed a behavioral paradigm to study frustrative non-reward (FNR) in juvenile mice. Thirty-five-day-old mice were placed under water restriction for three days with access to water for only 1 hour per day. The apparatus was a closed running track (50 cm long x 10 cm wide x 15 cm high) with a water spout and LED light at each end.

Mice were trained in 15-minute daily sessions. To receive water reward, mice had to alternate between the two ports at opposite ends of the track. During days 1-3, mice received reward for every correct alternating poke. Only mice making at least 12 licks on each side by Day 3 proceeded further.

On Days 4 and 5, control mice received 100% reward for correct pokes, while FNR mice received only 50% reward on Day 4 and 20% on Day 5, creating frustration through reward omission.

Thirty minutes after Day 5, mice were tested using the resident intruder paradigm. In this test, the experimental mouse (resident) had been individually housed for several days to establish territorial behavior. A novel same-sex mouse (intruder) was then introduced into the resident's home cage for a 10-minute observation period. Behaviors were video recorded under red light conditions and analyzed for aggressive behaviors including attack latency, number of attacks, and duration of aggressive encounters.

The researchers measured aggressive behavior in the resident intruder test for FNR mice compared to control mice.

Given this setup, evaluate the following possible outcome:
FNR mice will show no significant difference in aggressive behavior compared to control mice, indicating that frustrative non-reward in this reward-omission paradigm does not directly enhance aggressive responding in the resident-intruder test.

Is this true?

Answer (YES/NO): NO